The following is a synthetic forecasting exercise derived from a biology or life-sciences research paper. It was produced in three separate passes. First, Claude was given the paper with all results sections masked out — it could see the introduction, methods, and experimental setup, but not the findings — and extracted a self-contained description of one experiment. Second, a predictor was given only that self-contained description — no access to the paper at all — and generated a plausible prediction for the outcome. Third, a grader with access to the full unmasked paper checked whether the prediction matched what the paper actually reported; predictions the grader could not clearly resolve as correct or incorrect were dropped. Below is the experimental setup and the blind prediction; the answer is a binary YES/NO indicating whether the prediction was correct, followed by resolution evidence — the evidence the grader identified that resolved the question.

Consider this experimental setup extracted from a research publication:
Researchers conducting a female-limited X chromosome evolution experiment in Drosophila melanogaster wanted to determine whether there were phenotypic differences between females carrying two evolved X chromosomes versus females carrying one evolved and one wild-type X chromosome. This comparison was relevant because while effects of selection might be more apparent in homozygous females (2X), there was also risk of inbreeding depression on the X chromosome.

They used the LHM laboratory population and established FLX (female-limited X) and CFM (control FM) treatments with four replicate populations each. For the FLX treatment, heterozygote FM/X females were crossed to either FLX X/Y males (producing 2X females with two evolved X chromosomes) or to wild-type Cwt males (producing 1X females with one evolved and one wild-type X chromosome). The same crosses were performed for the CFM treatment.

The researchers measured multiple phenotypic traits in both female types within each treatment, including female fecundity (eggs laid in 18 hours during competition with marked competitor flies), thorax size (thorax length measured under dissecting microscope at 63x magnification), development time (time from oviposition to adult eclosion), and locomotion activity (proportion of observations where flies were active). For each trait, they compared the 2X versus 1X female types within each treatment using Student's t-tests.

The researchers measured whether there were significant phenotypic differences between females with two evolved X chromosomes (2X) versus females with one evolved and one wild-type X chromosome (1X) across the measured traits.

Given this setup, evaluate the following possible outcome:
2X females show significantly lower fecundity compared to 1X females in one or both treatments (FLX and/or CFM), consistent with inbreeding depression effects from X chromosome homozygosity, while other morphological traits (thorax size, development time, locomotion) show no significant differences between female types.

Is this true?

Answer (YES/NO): NO